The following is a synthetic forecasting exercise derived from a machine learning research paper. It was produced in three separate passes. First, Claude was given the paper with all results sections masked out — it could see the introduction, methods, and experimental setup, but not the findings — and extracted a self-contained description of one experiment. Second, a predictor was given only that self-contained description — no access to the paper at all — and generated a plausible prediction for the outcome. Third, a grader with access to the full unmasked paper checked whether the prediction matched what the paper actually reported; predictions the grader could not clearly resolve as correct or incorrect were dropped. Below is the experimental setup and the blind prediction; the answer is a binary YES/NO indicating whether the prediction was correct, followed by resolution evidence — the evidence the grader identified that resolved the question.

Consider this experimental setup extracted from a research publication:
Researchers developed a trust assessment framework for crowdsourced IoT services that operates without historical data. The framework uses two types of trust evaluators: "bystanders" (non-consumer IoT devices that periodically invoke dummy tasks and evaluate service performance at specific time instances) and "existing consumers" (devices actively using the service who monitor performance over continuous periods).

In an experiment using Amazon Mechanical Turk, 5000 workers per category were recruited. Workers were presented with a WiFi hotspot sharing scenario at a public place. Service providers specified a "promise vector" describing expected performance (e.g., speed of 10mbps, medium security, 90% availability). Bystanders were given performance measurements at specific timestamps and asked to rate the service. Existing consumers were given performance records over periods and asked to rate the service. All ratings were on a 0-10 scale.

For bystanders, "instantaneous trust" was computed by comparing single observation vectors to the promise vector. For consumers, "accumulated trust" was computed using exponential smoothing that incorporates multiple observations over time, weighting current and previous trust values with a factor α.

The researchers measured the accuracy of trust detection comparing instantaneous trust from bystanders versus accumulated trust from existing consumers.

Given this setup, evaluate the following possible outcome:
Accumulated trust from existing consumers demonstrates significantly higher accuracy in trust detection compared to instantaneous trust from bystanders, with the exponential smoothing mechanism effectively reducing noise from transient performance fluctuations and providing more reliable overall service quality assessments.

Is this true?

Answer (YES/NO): YES